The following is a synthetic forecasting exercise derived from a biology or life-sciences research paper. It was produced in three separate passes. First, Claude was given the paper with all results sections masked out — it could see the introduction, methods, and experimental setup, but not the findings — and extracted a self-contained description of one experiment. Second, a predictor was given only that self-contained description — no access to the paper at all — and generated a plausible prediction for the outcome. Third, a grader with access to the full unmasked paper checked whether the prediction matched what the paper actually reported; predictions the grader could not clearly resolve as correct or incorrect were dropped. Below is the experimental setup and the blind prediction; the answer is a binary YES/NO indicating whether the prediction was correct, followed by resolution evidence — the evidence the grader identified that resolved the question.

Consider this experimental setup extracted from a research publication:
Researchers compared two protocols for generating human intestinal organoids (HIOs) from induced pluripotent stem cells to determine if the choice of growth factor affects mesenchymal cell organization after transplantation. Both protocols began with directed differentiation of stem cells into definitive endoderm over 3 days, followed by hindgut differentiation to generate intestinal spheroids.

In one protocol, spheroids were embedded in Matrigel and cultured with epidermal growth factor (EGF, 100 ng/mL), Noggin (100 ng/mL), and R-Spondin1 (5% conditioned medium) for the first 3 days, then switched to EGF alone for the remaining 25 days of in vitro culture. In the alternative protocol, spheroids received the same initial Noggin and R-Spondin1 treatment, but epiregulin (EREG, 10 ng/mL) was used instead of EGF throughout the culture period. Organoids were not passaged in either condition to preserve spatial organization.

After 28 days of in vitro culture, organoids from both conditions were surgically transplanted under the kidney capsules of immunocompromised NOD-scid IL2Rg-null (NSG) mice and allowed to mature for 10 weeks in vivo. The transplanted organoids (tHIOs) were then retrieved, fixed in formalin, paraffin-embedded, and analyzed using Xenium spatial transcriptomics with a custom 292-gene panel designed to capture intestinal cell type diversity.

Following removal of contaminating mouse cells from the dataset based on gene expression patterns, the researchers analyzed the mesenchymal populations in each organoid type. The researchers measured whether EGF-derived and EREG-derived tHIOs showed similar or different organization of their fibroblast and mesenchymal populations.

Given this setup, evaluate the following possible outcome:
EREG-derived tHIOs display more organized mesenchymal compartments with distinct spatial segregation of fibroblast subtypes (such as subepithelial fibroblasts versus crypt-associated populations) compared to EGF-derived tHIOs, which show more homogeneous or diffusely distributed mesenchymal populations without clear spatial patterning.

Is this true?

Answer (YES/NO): NO